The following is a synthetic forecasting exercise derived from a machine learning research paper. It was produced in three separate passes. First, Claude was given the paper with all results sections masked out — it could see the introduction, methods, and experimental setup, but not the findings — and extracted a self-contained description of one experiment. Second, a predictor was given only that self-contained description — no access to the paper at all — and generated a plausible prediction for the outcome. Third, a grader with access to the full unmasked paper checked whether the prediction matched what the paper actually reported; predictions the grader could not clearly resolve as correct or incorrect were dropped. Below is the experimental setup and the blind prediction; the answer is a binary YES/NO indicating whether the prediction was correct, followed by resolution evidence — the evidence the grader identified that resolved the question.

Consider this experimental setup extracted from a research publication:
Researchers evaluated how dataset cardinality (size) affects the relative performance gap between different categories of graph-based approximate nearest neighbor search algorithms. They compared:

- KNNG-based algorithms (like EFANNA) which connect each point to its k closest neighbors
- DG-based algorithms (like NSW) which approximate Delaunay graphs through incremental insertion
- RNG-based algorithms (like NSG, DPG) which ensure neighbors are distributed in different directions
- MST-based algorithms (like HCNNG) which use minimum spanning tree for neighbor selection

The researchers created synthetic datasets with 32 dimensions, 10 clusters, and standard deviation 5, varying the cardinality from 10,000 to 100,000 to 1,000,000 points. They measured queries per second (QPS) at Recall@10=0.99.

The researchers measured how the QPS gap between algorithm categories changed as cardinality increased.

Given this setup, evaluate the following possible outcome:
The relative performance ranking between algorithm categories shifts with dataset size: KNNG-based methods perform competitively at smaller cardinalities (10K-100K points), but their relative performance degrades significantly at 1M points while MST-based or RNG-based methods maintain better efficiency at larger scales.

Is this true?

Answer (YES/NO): YES